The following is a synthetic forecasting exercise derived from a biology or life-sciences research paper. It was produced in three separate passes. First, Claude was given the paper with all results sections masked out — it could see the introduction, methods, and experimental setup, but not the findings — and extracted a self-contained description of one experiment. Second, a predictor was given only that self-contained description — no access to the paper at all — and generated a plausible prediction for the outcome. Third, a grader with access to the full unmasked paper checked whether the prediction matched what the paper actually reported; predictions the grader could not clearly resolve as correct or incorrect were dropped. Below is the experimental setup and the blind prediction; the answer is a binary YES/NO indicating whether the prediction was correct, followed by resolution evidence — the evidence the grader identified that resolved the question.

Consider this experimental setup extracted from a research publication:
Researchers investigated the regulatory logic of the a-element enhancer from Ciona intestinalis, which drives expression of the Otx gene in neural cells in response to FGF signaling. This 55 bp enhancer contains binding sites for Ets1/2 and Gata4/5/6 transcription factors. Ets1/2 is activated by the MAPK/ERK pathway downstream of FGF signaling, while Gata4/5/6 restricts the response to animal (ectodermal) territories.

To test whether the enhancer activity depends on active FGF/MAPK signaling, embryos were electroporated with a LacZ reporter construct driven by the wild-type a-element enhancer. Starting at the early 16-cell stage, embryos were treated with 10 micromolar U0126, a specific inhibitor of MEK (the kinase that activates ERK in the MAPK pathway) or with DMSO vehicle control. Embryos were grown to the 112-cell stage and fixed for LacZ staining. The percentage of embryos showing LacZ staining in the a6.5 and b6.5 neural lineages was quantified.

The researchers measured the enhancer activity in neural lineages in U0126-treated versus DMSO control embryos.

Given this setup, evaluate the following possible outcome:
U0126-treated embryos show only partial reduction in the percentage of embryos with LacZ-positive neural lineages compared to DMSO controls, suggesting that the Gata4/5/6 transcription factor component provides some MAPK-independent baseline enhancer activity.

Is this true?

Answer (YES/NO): NO